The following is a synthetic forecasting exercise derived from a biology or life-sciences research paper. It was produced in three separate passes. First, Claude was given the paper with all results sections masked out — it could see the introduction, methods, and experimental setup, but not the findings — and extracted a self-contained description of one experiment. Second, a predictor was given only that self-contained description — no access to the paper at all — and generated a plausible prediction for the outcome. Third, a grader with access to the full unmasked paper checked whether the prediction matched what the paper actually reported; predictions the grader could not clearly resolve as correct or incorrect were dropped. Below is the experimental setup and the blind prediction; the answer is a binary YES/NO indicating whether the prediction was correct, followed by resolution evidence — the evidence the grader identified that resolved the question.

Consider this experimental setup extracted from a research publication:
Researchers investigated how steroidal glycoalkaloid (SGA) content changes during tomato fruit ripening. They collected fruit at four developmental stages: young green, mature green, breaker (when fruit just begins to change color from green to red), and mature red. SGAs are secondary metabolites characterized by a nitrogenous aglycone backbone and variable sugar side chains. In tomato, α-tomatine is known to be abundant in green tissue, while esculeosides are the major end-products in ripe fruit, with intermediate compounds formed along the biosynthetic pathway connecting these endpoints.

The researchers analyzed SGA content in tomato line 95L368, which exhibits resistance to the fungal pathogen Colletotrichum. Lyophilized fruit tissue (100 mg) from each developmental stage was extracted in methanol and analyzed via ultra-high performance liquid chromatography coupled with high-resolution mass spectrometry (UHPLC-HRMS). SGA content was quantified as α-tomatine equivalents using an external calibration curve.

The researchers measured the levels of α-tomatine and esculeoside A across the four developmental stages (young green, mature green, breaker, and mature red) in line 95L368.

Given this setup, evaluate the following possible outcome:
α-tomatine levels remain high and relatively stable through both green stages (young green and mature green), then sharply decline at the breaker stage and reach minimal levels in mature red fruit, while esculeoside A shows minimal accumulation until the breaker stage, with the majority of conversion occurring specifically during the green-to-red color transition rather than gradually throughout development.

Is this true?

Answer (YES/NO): NO